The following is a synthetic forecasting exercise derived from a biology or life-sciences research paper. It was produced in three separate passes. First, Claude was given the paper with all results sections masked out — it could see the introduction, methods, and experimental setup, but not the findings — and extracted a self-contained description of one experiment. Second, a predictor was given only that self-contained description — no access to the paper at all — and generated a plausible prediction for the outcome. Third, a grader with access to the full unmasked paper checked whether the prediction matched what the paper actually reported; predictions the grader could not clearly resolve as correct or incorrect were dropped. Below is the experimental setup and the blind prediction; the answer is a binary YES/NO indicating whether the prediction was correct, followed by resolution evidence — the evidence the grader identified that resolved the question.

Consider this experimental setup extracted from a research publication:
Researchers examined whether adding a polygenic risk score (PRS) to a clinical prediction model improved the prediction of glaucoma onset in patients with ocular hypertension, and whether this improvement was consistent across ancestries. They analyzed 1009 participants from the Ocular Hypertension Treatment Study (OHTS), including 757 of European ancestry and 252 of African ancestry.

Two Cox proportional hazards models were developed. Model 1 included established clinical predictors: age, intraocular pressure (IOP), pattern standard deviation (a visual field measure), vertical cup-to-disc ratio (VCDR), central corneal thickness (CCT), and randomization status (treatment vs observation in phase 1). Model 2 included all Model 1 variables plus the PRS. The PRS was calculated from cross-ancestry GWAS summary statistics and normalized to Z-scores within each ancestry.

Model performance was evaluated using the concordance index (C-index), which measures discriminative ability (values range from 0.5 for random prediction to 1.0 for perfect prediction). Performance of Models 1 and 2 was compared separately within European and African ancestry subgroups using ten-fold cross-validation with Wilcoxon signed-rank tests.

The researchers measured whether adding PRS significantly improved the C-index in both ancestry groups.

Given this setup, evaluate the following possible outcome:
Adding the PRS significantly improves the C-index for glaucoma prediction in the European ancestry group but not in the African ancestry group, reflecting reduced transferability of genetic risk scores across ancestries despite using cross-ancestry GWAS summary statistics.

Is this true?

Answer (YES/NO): YES